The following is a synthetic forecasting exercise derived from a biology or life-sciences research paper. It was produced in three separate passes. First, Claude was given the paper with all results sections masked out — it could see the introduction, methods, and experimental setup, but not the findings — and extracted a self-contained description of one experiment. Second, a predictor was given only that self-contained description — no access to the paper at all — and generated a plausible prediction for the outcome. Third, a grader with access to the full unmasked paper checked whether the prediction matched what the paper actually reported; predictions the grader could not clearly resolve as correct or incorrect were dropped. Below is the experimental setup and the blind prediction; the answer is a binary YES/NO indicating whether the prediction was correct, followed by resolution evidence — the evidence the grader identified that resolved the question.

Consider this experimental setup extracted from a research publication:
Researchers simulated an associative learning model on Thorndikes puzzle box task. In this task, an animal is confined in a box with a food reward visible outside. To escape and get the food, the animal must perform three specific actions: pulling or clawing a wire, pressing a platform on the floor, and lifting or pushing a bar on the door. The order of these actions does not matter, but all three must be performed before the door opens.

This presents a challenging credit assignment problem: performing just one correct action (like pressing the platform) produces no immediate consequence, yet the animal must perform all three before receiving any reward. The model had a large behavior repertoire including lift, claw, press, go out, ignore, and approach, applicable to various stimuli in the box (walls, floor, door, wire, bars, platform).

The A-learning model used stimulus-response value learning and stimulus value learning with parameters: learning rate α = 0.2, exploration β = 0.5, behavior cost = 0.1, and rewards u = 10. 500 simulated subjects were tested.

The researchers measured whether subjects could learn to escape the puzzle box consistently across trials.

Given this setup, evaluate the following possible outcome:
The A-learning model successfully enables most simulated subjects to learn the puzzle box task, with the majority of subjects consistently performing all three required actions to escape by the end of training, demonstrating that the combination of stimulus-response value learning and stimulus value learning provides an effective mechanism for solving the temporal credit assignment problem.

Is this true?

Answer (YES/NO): NO